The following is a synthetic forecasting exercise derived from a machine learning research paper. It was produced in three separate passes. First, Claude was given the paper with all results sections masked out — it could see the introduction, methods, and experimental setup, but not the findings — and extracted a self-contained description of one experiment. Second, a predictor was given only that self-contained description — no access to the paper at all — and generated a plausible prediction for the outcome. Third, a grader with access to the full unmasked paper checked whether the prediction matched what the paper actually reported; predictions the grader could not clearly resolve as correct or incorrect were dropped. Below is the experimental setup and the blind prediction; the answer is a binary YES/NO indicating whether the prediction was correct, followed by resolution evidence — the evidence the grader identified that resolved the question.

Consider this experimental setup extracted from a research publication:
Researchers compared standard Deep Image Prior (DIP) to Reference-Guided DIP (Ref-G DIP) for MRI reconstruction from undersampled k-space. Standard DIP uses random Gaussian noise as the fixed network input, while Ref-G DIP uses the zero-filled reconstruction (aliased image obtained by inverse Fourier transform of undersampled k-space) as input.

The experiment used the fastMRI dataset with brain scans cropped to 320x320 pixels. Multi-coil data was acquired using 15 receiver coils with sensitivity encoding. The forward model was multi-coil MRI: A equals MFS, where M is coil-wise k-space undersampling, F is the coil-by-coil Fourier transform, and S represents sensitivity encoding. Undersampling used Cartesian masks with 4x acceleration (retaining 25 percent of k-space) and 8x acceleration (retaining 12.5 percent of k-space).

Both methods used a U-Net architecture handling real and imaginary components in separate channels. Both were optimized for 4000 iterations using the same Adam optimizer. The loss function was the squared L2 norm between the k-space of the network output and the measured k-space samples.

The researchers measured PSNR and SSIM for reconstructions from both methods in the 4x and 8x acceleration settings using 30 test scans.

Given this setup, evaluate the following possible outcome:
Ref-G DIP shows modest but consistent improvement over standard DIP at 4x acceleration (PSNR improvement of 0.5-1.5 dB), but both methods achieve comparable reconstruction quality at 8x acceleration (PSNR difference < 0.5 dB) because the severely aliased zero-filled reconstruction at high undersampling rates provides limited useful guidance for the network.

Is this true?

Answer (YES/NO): NO